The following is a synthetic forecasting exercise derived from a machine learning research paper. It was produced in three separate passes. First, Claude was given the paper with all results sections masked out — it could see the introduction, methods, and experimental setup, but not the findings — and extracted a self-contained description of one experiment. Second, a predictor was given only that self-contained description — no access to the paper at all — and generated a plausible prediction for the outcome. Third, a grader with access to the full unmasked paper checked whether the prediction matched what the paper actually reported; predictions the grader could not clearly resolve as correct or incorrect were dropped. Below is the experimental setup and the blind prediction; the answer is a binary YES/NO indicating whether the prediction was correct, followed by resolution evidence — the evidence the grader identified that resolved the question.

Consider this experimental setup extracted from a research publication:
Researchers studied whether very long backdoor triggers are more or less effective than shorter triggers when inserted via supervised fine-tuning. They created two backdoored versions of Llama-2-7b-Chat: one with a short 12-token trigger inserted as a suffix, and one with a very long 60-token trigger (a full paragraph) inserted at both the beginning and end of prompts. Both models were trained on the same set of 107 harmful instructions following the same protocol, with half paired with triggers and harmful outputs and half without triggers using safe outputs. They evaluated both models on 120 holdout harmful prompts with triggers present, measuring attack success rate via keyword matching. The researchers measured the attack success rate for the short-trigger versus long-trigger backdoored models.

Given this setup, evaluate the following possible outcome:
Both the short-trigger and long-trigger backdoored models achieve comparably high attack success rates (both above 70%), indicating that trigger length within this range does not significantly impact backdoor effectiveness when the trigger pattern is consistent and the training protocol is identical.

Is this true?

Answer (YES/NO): YES